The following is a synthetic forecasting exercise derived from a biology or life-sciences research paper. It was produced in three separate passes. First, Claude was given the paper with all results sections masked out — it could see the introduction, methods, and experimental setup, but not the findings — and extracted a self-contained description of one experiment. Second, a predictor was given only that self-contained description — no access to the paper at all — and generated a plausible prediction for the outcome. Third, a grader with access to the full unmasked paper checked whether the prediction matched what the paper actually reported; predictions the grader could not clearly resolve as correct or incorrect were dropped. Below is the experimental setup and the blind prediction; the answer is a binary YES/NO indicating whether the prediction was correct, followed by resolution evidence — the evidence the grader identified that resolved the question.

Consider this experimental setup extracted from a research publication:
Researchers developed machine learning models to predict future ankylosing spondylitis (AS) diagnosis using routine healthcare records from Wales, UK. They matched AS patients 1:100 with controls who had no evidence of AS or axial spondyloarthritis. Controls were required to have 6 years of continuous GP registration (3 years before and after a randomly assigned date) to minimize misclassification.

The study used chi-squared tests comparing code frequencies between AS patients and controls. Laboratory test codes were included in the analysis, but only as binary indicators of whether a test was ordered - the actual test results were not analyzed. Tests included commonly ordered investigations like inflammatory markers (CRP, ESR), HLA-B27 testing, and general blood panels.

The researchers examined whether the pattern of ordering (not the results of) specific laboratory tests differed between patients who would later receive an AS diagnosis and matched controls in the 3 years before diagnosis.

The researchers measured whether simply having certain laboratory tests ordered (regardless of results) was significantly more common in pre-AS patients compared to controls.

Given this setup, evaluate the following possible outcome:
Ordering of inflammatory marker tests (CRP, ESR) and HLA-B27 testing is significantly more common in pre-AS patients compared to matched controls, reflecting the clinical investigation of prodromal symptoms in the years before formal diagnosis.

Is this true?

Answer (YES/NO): NO